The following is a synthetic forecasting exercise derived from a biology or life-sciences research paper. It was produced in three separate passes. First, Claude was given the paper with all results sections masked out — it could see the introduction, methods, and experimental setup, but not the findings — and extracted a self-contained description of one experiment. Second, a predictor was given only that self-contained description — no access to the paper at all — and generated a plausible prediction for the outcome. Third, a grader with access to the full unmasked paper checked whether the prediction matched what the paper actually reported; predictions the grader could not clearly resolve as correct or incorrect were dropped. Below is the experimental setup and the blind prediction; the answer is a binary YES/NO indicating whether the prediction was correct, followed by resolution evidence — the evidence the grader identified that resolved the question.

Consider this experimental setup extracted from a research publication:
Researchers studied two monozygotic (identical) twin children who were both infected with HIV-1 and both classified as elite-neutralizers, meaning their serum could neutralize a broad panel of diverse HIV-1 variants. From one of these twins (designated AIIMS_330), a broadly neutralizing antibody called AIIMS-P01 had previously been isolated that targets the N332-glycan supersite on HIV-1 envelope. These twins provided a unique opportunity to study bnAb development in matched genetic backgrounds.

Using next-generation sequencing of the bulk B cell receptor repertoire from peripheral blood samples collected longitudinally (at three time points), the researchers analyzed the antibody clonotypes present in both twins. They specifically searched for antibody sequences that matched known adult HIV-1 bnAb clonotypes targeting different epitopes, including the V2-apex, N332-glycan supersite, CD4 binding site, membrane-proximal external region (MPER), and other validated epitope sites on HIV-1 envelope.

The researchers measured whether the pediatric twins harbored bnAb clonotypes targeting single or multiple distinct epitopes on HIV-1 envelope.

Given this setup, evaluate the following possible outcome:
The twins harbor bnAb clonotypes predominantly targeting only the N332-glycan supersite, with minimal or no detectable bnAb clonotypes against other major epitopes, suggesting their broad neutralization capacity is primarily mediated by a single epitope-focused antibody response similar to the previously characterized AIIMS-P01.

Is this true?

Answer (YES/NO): NO